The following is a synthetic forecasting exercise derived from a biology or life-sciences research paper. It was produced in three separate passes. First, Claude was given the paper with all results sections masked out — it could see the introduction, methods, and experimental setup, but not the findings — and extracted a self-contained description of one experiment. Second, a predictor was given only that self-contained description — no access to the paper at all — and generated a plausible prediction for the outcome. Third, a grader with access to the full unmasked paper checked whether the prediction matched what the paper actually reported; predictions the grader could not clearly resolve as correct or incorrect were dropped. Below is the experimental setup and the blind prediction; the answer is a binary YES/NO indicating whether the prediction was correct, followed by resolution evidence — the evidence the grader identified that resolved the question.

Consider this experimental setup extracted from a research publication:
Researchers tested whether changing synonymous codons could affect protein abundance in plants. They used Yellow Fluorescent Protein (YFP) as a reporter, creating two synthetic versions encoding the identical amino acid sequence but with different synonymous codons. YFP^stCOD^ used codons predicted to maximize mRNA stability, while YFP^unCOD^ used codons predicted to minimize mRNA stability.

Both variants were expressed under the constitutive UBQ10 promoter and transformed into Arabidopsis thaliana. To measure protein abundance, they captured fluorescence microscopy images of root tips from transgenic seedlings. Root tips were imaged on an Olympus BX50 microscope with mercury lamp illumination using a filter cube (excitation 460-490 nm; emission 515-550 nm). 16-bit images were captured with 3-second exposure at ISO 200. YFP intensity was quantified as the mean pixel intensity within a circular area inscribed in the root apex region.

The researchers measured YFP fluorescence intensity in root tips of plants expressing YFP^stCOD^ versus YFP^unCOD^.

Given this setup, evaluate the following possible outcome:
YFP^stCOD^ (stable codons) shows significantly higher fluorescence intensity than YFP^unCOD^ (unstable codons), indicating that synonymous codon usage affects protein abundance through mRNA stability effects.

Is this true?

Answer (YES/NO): YES